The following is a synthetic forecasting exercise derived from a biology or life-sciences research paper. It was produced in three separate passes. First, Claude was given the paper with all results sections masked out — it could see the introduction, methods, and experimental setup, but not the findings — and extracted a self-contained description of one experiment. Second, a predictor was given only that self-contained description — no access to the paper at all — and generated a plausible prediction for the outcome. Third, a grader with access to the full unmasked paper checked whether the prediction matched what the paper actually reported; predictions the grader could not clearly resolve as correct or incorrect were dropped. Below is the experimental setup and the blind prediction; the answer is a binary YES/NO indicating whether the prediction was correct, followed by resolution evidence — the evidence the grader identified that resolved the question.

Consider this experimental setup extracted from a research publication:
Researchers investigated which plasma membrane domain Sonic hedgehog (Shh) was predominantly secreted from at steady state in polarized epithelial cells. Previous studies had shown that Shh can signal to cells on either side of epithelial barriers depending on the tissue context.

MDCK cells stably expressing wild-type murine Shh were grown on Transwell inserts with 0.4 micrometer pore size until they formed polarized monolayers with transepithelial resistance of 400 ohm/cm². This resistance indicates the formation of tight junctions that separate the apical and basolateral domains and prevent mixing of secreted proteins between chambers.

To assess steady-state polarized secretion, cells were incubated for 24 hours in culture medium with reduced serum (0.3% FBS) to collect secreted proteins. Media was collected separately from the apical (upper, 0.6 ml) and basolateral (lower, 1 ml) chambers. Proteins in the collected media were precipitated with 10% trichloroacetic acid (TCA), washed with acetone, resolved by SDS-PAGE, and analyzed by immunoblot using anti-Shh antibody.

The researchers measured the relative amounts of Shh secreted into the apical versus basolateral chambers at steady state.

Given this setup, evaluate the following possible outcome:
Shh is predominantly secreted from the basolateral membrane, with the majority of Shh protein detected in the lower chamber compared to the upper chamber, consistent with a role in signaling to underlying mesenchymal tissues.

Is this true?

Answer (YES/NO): NO